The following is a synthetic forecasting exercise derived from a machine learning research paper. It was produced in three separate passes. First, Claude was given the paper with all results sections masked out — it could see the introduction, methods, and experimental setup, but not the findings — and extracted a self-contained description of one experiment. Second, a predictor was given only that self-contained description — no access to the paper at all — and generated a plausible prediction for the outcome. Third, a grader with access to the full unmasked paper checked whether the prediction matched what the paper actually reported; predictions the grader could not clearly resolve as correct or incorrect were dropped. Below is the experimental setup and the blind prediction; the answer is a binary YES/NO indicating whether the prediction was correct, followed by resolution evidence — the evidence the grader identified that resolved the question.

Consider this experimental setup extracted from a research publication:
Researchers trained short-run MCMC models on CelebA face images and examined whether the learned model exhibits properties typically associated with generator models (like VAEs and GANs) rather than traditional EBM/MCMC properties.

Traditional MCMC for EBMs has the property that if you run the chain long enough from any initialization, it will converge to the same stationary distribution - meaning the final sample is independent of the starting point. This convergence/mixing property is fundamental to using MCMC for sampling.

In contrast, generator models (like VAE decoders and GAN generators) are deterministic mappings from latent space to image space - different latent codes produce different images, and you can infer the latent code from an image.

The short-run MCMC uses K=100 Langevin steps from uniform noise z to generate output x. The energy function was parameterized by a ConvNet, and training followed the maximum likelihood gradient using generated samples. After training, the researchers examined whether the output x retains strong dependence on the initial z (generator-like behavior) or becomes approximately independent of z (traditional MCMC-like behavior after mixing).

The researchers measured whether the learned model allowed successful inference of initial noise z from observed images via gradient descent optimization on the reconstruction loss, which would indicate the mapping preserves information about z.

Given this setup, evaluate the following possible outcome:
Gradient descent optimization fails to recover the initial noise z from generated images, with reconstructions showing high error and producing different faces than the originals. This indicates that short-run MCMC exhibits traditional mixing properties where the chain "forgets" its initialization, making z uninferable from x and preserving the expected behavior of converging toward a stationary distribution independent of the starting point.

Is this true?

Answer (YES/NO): NO